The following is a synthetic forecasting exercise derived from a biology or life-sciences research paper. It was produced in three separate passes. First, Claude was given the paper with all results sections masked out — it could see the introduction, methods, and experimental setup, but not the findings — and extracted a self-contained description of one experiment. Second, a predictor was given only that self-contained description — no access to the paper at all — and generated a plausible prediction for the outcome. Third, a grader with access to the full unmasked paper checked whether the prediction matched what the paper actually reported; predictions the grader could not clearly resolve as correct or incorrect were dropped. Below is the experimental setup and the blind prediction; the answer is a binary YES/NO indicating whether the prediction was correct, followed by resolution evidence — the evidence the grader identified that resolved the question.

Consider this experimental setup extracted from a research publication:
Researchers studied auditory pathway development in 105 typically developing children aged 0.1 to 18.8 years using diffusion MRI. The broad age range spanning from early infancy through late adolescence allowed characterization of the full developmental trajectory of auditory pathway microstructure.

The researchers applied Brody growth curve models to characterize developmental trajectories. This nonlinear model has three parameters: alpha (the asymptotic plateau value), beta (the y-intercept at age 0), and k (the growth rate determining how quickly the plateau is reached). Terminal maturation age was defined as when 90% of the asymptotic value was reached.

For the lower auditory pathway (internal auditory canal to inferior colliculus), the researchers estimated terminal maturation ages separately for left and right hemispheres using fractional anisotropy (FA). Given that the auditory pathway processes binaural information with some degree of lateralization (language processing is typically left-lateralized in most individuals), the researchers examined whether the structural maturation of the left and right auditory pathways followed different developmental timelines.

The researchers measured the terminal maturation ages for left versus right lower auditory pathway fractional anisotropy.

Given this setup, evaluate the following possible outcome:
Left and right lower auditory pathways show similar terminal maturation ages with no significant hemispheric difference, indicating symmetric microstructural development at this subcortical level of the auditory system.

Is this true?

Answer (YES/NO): NO